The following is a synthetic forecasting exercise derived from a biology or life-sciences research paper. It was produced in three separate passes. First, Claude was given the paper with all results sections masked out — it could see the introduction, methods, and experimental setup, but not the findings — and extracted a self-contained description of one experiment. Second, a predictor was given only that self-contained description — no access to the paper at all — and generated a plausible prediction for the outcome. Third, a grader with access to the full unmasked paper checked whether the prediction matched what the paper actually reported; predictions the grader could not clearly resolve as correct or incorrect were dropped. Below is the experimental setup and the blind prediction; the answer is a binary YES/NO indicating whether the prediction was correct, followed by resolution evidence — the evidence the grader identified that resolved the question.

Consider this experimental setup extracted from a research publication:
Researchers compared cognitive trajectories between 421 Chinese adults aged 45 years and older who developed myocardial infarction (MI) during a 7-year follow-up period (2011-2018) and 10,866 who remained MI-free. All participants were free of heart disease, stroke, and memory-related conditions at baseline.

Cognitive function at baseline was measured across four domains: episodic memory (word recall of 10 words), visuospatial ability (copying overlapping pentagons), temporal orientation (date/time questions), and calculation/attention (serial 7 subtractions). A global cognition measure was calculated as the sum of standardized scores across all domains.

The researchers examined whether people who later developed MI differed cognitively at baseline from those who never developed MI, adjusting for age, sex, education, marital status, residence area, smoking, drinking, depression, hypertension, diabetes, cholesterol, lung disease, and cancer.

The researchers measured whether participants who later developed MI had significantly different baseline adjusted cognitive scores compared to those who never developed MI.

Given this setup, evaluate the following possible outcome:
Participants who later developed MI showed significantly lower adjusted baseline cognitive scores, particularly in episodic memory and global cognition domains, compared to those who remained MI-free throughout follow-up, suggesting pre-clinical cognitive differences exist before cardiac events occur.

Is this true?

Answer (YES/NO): NO